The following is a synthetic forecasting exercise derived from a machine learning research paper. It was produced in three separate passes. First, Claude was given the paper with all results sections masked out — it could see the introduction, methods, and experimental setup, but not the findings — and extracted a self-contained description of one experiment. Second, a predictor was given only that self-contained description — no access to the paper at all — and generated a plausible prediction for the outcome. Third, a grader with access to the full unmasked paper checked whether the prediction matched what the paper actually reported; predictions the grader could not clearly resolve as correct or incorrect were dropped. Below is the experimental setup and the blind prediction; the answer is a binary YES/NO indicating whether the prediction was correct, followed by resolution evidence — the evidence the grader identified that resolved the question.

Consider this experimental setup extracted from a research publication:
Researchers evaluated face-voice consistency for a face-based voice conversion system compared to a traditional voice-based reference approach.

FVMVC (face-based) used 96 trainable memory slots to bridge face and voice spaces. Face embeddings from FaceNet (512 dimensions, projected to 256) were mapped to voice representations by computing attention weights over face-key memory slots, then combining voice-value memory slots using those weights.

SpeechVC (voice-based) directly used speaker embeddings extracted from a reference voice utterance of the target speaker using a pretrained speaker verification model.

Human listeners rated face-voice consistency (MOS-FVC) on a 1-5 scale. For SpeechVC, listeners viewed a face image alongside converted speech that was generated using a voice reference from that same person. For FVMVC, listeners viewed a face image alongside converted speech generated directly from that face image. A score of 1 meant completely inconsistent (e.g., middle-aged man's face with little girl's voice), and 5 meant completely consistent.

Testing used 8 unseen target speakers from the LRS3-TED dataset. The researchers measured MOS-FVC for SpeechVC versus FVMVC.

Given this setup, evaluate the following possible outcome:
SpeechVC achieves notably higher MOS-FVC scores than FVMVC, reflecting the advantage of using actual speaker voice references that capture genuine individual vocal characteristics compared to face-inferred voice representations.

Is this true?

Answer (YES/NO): NO